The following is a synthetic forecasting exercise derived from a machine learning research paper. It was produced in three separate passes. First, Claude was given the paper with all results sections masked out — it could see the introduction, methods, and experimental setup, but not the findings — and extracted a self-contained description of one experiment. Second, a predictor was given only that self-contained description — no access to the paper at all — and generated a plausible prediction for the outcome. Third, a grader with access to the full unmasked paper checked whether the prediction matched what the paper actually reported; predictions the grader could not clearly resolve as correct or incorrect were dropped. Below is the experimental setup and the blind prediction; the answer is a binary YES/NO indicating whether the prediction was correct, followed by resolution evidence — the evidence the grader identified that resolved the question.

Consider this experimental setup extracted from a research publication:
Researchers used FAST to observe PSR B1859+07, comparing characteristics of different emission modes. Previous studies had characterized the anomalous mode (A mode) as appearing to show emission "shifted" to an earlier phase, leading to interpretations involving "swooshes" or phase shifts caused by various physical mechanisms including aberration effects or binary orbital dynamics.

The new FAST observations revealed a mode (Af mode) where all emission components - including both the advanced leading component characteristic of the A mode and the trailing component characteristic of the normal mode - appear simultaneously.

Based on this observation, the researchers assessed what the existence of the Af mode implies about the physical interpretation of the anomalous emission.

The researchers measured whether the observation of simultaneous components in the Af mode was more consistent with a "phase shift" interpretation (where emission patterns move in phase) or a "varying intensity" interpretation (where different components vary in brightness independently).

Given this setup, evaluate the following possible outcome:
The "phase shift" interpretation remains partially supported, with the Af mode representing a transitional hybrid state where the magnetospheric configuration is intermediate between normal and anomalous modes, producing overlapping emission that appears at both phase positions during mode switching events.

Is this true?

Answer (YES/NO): NO